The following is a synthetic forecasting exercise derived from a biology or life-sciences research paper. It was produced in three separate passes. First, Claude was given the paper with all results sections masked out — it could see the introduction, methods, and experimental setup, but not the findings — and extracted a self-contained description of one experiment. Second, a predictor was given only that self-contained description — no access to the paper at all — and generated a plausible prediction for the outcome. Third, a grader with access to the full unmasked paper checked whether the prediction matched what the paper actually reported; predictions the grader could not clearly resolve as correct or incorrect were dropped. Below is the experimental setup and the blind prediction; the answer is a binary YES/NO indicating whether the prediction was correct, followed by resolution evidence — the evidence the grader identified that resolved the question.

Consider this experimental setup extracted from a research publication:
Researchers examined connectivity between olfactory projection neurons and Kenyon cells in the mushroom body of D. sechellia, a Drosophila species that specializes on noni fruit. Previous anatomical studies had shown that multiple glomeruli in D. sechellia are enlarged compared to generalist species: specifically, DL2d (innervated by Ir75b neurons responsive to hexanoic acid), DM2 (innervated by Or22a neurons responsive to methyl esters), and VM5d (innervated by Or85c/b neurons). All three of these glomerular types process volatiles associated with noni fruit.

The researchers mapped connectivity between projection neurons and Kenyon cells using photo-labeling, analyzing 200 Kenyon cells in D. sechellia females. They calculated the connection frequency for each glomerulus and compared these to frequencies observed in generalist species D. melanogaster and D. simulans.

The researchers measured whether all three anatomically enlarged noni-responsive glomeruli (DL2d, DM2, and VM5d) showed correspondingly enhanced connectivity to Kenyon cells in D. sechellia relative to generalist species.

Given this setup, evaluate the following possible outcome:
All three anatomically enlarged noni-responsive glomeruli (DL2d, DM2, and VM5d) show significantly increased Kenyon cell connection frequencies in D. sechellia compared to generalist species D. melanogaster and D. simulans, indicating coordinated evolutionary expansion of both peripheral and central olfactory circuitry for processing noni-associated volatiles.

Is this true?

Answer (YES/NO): NO